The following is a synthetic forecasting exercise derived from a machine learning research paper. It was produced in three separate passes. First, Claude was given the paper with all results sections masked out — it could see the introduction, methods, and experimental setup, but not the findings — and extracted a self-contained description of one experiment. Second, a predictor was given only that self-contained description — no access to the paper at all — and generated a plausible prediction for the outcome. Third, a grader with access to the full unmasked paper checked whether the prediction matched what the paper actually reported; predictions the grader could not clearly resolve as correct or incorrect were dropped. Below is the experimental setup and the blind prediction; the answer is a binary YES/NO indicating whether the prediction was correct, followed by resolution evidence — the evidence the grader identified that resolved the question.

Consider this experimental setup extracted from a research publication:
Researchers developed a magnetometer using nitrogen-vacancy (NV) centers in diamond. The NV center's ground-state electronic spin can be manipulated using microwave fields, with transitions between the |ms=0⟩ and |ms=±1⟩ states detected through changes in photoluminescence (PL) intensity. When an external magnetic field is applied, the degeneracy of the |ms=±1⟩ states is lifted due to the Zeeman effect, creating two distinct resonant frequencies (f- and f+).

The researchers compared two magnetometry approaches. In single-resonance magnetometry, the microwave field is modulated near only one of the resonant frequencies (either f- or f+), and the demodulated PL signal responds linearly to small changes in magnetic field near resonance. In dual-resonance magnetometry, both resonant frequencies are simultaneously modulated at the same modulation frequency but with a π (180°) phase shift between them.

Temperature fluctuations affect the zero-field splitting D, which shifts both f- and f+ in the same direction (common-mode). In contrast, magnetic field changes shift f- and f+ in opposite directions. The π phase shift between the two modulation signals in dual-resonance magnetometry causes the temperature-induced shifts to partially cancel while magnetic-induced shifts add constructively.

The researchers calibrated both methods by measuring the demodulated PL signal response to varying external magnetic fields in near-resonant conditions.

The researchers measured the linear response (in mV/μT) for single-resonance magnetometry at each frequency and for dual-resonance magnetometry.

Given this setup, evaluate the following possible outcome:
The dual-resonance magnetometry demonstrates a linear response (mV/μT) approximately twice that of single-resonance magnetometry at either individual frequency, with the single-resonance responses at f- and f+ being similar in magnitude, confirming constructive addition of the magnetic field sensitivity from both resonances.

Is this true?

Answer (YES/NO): NO